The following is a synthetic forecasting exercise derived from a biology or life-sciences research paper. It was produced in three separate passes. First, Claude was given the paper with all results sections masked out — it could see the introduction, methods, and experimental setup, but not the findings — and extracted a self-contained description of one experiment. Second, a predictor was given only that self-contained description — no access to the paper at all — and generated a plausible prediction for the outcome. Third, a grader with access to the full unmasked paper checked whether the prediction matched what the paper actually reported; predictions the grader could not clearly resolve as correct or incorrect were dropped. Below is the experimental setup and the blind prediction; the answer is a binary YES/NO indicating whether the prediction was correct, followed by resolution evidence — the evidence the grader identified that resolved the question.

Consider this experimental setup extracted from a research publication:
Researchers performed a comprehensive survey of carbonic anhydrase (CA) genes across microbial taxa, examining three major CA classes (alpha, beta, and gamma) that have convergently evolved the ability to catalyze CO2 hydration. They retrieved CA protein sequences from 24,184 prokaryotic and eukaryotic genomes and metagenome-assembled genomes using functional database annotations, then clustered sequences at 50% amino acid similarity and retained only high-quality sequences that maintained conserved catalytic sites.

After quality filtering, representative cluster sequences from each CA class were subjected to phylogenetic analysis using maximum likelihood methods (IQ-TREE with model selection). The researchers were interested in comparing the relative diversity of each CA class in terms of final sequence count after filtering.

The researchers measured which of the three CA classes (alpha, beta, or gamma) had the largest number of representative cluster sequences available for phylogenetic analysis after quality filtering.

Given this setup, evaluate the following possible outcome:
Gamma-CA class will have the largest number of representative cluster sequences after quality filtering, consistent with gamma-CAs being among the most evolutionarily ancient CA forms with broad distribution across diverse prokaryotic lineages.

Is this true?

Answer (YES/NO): NO